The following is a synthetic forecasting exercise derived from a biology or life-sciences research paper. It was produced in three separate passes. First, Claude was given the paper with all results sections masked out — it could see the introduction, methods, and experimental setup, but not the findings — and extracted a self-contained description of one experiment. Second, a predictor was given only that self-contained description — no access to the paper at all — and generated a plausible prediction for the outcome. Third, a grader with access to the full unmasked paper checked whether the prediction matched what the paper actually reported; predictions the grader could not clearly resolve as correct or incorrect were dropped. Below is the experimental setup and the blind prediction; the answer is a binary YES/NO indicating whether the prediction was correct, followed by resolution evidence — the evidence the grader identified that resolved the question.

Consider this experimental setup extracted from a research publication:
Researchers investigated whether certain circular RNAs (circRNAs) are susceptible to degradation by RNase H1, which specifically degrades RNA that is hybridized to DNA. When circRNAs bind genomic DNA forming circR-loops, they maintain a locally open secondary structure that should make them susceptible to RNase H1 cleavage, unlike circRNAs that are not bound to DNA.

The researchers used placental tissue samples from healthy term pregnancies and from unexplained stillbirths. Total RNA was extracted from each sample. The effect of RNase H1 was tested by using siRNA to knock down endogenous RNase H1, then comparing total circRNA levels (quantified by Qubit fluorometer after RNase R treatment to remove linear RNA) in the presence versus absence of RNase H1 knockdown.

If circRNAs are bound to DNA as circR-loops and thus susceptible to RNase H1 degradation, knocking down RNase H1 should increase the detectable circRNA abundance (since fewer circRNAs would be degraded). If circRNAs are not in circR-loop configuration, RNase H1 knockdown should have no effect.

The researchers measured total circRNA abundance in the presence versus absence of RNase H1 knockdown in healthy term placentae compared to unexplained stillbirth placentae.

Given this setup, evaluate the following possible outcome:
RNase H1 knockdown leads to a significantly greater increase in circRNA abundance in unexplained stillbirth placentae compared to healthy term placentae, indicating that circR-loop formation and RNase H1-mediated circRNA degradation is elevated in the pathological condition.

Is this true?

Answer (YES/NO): NO